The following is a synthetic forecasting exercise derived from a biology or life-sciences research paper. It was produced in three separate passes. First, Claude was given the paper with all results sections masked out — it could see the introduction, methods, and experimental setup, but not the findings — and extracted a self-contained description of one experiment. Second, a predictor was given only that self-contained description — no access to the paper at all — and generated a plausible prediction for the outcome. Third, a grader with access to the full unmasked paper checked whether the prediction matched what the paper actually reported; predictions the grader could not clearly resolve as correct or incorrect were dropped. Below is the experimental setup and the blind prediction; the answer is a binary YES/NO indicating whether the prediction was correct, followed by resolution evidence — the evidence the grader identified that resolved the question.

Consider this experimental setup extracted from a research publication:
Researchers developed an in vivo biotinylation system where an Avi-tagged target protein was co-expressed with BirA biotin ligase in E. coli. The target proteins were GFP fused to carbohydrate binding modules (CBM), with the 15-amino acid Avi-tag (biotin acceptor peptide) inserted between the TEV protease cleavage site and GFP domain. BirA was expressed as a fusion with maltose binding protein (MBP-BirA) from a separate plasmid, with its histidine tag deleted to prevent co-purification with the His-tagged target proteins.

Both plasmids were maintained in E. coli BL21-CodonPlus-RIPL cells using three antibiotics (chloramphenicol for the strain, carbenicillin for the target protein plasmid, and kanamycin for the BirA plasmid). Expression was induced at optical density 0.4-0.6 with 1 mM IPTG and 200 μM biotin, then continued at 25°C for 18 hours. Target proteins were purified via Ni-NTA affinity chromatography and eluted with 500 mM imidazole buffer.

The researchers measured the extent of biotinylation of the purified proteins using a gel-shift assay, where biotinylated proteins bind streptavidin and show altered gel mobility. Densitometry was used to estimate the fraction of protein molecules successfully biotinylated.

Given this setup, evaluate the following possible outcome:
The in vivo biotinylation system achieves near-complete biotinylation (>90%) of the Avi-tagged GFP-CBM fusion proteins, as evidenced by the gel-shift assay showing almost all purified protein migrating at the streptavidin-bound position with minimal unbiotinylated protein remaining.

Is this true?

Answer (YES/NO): NO